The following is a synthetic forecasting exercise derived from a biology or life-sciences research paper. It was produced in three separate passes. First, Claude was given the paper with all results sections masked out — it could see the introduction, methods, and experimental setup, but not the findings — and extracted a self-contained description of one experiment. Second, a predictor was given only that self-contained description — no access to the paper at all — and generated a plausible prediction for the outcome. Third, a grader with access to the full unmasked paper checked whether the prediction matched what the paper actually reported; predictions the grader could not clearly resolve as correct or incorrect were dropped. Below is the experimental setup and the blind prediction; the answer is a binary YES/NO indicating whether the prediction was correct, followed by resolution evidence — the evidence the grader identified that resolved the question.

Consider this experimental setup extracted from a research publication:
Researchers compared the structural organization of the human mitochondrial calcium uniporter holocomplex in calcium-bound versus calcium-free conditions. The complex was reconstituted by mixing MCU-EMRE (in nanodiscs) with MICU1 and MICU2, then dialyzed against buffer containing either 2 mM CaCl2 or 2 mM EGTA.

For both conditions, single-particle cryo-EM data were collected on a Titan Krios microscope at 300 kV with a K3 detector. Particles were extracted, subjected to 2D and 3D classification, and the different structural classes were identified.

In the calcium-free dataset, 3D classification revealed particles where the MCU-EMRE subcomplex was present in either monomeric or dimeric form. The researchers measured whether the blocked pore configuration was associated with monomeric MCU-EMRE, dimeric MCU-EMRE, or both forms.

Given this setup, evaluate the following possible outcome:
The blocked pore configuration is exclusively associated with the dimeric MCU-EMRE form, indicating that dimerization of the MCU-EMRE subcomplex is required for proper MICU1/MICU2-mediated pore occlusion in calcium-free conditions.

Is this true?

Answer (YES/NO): NO